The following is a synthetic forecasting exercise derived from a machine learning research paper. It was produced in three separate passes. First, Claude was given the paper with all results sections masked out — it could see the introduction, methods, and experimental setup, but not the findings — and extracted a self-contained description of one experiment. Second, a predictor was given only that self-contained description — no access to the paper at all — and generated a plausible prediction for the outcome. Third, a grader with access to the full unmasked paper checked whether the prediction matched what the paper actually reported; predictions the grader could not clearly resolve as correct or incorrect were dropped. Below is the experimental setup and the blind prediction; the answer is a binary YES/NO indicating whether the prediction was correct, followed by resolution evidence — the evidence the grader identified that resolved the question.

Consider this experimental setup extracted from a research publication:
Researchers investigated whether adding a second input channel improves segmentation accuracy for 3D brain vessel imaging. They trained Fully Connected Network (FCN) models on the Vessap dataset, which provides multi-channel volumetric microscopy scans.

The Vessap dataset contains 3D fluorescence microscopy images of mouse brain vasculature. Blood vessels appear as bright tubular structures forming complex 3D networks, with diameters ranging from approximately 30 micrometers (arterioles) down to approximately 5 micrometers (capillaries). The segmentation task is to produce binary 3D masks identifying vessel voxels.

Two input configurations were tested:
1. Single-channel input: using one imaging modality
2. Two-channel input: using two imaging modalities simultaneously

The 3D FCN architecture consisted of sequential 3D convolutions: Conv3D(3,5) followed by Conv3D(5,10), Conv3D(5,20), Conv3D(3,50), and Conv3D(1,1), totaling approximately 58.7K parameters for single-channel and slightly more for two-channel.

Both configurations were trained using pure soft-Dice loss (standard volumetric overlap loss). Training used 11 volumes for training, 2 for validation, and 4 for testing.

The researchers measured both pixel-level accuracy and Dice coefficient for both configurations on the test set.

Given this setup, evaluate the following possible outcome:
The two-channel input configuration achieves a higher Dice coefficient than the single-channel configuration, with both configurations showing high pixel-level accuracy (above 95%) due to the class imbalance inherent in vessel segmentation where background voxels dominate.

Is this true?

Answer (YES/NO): YES